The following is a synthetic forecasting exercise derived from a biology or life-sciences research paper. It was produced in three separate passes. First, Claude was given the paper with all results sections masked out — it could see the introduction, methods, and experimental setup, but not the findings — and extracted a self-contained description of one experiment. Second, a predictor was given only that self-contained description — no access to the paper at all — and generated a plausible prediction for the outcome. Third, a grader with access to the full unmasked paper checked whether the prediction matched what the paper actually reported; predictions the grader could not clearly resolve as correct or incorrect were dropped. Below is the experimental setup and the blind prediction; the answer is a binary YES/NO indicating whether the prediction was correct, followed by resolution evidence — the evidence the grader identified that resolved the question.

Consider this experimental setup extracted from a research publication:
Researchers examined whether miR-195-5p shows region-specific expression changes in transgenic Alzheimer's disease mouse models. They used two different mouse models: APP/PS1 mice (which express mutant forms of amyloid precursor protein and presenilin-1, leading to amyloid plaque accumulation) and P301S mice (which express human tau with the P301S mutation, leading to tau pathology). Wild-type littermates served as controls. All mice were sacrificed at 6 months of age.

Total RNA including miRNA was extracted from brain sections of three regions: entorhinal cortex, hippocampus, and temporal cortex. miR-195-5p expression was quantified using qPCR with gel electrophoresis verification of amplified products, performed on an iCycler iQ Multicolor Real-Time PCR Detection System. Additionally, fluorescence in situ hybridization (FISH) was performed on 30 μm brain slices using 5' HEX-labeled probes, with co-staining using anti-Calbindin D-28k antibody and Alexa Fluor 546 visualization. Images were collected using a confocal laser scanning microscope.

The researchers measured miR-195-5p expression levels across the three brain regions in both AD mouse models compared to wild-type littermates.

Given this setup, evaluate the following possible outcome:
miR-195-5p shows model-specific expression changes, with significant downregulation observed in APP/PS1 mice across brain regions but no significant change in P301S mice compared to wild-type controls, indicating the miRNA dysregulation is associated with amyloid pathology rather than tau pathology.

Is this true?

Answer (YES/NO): NO